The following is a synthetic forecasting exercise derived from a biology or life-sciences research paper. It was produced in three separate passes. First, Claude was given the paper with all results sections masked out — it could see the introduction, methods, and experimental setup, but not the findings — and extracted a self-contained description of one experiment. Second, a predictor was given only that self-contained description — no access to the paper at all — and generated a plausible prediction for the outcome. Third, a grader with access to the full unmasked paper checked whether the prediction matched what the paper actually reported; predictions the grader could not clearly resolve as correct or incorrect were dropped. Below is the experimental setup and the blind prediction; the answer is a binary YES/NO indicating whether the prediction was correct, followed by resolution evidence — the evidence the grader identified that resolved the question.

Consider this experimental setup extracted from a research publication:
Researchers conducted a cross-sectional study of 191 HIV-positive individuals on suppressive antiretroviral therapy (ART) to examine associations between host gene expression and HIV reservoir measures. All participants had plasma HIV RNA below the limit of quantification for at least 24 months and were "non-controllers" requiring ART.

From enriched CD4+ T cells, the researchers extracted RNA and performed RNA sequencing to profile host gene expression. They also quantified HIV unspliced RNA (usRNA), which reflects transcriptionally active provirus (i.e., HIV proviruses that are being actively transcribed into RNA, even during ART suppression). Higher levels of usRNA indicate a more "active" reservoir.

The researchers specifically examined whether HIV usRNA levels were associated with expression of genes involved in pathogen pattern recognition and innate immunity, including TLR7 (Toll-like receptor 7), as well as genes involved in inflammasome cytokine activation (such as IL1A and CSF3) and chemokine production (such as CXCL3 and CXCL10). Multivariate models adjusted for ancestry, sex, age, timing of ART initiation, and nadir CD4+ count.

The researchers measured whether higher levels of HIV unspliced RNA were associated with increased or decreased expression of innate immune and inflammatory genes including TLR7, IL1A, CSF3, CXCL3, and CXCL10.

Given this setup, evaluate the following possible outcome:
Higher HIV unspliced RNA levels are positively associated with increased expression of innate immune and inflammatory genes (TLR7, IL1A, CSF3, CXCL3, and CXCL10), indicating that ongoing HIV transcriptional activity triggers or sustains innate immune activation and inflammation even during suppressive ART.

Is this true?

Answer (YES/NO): NO